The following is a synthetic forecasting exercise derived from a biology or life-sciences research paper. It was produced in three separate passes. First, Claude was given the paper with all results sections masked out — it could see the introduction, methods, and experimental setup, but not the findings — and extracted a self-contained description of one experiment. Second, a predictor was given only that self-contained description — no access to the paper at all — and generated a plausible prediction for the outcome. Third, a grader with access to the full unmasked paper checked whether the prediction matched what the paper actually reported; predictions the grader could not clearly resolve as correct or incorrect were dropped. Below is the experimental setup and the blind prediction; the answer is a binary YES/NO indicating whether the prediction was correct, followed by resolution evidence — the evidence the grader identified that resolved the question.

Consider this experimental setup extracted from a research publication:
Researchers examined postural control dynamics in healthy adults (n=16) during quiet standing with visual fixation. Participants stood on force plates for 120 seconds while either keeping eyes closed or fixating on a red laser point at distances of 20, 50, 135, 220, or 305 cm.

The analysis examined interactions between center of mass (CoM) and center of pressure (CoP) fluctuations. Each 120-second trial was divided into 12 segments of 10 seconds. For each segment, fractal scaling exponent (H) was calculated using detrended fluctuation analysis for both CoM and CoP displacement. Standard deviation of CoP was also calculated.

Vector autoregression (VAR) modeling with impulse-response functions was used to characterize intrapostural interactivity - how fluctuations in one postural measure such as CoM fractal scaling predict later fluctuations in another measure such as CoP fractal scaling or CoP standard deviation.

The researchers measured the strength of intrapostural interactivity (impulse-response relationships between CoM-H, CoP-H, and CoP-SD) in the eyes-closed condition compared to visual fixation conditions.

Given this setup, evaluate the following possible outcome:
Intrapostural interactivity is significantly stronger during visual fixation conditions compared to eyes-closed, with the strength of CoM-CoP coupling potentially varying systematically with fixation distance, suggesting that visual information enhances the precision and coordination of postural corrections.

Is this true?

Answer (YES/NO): NO